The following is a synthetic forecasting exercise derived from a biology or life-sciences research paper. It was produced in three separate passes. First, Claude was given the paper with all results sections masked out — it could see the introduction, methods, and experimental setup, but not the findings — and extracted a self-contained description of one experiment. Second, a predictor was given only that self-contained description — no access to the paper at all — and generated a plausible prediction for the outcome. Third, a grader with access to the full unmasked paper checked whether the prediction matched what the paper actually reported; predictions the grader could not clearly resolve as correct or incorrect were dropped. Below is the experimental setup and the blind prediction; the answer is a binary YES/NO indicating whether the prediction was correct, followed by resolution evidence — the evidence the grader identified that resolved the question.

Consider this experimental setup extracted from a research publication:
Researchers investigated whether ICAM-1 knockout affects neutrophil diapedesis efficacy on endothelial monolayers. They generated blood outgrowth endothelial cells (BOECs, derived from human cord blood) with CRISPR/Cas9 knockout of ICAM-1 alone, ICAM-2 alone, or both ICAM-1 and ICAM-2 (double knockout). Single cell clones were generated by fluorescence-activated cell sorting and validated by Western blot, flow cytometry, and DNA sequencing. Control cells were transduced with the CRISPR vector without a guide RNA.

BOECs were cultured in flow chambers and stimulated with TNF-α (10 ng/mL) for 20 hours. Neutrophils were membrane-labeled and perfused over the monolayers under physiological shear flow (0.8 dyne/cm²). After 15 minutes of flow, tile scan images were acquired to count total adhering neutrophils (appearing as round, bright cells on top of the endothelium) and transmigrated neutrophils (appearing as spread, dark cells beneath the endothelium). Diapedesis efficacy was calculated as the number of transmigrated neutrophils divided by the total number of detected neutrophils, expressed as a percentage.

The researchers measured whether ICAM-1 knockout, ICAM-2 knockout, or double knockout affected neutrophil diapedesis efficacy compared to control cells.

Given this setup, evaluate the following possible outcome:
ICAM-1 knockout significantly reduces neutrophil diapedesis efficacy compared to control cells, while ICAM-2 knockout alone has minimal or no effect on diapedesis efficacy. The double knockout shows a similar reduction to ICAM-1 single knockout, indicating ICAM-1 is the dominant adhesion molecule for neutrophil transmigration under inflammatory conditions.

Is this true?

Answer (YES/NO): NO